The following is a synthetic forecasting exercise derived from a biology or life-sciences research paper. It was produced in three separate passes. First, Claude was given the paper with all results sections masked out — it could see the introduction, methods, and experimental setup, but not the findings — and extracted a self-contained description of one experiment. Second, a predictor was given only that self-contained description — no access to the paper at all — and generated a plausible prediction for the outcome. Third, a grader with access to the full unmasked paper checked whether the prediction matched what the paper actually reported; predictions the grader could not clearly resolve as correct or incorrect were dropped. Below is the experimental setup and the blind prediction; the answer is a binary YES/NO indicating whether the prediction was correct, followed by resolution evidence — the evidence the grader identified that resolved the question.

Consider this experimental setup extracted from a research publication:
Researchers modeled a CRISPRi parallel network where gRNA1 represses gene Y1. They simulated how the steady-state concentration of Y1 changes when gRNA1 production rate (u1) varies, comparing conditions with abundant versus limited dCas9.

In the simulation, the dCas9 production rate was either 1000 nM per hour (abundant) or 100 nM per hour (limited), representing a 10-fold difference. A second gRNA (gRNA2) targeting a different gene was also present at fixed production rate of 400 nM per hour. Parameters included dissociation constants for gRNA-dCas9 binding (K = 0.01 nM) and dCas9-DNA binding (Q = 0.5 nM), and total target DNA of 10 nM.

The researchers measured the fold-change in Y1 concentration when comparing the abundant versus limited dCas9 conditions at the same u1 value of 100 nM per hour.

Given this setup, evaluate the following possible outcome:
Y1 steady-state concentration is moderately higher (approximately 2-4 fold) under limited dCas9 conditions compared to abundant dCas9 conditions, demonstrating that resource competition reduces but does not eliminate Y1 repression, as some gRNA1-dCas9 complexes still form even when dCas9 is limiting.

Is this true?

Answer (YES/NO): NO